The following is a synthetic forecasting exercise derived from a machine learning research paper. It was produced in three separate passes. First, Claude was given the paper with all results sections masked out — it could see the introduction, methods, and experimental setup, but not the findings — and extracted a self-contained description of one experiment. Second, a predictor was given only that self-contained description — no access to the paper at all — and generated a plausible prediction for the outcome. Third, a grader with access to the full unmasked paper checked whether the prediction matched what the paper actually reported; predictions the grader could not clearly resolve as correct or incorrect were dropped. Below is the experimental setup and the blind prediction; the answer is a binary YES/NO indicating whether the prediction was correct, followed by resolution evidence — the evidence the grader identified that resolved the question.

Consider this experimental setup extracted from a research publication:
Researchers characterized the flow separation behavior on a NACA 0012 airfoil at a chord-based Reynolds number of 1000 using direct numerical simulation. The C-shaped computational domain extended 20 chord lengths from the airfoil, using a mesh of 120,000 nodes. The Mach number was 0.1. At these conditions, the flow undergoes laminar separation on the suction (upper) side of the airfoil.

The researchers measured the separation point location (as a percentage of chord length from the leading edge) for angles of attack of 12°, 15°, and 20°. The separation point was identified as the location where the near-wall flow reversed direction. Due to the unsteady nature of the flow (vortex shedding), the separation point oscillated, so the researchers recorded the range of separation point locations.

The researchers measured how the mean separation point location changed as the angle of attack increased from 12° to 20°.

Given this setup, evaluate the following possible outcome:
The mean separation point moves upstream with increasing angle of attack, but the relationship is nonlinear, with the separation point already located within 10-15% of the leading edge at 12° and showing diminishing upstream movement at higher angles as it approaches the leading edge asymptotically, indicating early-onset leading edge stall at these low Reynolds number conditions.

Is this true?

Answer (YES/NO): NO